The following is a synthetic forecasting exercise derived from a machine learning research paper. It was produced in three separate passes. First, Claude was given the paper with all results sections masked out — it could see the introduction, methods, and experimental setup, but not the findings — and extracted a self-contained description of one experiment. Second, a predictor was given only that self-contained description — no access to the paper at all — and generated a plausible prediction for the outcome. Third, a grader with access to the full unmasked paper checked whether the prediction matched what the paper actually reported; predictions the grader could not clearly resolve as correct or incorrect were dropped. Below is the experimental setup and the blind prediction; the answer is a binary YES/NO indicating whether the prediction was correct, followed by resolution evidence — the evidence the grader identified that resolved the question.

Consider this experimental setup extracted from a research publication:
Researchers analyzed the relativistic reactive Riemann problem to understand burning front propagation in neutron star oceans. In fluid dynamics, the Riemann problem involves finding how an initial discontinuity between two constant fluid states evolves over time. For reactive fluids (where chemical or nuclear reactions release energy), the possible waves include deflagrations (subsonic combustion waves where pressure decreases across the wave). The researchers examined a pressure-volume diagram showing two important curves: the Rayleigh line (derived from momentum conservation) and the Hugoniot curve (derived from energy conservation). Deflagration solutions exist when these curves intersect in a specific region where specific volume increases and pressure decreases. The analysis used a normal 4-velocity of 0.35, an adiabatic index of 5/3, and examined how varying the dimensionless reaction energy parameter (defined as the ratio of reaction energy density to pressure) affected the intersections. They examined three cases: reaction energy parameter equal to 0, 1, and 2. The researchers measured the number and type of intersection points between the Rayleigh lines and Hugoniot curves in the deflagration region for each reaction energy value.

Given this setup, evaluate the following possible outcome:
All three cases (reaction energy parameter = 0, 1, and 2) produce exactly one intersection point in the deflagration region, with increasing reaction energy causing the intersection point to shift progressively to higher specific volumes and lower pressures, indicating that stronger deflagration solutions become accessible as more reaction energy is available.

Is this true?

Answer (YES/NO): NO